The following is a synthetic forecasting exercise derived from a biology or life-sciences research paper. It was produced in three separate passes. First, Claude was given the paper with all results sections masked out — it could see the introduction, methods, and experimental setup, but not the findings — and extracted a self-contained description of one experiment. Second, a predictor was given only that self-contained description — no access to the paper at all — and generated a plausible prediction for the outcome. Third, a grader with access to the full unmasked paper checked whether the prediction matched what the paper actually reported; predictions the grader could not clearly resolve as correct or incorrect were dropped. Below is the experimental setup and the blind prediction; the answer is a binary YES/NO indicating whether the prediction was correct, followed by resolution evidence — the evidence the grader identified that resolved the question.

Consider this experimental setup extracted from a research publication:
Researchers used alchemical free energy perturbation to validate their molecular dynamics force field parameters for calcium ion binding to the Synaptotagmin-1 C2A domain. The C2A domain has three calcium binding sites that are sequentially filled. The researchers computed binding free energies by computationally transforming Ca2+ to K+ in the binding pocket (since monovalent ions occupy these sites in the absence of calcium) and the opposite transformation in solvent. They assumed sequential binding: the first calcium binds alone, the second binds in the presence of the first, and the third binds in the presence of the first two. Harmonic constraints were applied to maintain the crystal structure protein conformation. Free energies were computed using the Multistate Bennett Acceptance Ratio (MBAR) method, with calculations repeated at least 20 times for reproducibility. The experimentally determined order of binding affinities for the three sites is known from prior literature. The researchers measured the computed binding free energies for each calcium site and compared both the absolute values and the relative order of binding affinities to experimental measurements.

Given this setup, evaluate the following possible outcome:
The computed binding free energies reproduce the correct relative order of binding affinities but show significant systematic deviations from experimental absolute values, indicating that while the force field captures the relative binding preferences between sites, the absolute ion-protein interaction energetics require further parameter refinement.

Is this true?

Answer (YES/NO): NO